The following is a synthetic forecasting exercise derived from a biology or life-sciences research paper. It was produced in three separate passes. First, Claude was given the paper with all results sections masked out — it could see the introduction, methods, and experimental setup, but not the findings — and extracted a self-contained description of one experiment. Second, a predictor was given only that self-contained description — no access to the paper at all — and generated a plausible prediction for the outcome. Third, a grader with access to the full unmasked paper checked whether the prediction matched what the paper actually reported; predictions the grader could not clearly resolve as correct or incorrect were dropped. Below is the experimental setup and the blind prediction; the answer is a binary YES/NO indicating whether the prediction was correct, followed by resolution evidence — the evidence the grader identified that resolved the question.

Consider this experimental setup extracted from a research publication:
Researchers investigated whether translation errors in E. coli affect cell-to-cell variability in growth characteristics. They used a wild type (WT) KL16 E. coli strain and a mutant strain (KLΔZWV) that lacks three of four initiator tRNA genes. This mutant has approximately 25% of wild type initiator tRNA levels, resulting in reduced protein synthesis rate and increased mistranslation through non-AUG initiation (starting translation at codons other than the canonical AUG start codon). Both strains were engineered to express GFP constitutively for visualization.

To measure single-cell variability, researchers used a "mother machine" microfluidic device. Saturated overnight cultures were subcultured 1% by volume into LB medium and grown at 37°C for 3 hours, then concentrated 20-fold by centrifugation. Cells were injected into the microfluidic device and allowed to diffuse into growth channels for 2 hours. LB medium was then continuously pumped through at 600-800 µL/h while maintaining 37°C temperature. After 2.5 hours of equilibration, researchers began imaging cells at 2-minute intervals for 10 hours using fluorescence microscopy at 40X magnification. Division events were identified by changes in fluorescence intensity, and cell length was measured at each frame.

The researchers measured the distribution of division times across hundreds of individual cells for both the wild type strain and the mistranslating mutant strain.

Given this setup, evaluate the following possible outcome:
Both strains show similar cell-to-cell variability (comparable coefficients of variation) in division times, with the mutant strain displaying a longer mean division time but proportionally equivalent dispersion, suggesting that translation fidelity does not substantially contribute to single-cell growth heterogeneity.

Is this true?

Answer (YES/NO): NO